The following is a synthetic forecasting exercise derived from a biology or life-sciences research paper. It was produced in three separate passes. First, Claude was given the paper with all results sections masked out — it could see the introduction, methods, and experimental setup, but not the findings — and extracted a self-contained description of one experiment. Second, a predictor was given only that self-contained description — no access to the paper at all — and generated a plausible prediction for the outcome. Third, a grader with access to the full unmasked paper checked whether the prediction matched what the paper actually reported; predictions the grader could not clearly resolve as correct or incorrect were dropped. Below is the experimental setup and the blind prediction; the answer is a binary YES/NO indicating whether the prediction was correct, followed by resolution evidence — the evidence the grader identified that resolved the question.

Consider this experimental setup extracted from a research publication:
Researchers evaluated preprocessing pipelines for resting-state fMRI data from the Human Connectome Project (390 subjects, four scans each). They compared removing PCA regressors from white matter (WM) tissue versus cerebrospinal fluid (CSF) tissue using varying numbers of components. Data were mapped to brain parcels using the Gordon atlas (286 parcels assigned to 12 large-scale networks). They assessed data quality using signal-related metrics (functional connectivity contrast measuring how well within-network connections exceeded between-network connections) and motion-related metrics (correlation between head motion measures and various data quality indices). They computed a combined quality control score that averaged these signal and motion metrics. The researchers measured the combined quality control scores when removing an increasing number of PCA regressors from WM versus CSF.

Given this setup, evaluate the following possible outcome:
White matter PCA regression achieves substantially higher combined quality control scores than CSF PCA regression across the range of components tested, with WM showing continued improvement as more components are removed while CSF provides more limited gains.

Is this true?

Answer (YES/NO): NO